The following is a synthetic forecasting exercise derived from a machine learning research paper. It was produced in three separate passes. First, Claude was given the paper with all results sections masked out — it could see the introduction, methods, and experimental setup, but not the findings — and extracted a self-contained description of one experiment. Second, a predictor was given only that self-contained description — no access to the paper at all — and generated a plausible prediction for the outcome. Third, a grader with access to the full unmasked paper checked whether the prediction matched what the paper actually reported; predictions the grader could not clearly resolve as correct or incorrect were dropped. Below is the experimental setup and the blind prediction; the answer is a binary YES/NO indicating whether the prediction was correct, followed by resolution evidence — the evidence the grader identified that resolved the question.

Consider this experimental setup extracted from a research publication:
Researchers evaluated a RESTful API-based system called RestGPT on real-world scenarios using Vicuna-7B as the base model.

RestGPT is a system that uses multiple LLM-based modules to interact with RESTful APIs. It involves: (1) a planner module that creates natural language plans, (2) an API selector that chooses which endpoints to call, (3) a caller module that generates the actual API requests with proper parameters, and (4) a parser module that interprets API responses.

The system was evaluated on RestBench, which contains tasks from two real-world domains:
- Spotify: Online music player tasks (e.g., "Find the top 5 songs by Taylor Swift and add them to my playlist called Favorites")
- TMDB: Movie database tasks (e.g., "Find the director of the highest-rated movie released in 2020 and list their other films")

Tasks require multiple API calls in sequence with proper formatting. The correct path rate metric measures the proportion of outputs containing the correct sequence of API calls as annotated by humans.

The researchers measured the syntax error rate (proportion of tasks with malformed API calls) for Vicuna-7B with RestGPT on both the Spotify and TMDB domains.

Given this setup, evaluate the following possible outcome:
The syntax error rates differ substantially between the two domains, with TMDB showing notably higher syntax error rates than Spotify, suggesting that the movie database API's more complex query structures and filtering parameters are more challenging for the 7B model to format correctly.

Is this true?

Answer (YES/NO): YES